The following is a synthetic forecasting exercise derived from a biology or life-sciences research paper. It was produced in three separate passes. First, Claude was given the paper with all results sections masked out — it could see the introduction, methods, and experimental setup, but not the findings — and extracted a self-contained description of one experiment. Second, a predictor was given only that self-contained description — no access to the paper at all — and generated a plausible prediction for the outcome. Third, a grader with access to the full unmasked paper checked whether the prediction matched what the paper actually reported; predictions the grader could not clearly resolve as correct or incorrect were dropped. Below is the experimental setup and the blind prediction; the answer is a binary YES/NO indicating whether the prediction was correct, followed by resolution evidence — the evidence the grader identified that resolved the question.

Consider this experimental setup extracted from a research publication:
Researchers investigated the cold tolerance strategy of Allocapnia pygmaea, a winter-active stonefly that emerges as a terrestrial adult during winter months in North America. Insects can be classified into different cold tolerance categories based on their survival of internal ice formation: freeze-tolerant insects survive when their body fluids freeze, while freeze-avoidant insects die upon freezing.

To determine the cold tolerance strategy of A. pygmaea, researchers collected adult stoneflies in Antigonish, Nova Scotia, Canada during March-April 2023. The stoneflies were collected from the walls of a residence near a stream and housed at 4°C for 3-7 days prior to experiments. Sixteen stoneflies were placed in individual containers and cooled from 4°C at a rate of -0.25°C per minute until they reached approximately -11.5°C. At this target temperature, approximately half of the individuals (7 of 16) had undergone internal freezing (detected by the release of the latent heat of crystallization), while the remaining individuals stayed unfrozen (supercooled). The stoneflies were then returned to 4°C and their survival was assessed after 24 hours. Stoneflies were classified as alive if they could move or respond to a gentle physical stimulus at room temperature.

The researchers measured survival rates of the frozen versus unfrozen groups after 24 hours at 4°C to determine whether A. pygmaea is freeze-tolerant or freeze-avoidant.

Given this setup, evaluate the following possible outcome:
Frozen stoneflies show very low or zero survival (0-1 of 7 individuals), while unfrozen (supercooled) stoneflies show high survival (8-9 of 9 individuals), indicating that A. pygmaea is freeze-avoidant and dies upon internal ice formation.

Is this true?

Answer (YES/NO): YES